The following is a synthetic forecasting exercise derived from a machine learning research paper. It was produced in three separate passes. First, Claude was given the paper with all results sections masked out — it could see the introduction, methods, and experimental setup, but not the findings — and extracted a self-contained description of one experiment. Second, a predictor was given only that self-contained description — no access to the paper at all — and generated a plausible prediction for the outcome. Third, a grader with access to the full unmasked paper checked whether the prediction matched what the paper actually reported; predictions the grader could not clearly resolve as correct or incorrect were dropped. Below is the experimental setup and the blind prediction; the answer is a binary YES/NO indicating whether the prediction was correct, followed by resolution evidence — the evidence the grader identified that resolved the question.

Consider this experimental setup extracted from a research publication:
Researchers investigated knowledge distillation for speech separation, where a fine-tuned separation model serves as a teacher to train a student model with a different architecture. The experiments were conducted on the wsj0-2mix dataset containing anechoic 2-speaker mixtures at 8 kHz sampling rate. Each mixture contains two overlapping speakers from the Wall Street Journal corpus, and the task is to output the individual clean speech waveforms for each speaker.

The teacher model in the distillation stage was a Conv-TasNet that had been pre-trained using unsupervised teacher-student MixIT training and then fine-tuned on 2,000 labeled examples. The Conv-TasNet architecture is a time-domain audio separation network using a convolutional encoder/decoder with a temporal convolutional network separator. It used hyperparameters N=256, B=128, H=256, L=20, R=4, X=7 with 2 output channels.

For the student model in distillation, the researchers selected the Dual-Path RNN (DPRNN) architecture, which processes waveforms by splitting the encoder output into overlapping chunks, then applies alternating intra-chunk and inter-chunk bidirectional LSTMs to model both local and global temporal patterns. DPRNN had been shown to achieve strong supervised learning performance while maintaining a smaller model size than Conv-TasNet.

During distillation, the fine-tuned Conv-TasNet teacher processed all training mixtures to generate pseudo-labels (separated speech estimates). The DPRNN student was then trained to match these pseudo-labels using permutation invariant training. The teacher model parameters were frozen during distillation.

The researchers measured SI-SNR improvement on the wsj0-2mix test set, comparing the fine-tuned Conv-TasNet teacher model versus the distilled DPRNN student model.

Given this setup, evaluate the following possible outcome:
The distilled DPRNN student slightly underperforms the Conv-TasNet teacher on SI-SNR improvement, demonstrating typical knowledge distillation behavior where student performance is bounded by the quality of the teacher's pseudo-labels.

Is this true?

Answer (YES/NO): NO